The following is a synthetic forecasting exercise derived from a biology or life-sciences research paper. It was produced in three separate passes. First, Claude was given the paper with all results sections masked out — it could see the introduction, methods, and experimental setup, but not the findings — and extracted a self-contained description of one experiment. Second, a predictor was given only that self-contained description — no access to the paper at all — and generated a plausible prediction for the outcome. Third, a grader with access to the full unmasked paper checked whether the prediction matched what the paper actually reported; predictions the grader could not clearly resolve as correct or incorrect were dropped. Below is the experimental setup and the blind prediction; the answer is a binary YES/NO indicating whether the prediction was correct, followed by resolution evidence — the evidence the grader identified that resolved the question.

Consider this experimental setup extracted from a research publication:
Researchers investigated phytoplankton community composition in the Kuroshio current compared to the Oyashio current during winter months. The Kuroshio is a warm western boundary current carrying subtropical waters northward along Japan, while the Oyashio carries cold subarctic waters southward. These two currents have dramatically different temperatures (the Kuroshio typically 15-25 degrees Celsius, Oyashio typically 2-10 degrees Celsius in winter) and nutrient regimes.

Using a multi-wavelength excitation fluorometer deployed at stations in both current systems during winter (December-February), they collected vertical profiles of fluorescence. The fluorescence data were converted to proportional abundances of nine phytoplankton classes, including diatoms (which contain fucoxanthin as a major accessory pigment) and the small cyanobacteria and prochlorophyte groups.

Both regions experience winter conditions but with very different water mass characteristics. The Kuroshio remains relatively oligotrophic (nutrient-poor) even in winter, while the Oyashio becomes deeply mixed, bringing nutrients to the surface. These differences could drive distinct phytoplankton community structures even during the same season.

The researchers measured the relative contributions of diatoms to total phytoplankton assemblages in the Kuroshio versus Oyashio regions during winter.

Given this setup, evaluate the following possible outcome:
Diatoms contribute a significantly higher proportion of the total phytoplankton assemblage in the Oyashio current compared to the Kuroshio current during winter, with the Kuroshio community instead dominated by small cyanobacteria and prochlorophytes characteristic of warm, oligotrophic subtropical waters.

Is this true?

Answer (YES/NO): NO